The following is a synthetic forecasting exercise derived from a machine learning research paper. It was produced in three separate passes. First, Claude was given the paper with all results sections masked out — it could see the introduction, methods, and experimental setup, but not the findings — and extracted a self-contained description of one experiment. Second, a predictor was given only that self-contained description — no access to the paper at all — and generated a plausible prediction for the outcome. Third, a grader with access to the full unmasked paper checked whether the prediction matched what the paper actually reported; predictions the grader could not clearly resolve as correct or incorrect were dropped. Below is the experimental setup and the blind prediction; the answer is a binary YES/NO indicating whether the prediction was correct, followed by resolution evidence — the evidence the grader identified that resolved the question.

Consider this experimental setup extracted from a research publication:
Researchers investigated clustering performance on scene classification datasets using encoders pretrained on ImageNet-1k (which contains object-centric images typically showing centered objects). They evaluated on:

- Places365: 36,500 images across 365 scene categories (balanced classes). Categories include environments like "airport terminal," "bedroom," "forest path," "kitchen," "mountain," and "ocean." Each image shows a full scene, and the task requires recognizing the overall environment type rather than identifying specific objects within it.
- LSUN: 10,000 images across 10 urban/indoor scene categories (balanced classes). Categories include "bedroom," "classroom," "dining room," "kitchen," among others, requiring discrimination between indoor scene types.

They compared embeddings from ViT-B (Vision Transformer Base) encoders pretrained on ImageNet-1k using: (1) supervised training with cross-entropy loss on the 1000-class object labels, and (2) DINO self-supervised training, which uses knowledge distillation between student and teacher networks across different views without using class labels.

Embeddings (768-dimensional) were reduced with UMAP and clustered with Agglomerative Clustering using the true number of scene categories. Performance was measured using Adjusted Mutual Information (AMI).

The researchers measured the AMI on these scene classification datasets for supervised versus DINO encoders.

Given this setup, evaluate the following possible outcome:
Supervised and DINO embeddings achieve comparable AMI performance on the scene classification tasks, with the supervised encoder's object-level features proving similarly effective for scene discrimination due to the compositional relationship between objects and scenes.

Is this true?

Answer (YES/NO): NO